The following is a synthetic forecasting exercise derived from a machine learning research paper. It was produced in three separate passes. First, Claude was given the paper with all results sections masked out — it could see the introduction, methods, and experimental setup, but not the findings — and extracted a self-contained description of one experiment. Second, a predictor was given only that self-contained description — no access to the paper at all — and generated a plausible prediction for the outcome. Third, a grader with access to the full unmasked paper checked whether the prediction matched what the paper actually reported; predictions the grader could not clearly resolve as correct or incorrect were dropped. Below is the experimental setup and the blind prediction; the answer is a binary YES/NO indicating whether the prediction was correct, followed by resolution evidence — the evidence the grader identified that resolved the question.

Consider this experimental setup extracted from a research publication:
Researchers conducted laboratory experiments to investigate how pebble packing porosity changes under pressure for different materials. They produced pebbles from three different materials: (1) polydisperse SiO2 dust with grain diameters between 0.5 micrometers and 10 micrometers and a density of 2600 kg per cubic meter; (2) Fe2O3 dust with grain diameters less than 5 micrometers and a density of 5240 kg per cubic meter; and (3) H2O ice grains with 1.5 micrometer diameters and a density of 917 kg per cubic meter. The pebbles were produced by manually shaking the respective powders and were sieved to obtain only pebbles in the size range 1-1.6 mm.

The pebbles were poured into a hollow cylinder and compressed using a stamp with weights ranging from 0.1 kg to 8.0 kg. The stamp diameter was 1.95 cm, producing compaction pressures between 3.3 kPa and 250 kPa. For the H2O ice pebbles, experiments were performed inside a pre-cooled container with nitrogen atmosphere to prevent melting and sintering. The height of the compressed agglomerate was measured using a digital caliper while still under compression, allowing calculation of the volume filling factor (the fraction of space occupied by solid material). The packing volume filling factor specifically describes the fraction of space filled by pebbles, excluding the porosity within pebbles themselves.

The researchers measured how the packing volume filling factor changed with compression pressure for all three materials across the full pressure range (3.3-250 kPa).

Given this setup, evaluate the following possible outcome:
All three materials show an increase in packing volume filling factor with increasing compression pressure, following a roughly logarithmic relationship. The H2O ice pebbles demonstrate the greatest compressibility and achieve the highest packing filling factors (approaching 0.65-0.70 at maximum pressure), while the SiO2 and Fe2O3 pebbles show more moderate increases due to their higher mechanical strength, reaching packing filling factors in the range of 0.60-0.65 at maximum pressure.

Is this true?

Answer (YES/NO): NO